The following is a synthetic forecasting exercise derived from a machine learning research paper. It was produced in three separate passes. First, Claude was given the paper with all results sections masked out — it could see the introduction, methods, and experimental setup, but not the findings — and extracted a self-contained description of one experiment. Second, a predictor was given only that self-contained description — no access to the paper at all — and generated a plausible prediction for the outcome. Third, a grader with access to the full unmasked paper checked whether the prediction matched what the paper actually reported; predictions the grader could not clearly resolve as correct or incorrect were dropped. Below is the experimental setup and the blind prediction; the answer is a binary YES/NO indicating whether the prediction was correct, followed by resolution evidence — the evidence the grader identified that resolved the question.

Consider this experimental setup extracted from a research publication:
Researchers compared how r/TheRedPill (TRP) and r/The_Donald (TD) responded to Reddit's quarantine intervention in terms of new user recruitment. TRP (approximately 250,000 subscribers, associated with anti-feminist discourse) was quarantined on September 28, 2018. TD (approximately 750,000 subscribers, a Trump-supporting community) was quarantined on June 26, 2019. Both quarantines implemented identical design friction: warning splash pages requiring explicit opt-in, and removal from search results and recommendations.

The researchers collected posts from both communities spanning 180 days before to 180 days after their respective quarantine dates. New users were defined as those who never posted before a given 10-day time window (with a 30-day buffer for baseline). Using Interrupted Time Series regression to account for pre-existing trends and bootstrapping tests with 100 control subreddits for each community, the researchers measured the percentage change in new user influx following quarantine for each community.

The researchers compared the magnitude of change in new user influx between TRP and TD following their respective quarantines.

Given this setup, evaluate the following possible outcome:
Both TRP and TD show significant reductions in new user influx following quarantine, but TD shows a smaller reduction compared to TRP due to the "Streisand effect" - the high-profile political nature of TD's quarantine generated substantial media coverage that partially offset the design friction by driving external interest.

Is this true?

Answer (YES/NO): NO